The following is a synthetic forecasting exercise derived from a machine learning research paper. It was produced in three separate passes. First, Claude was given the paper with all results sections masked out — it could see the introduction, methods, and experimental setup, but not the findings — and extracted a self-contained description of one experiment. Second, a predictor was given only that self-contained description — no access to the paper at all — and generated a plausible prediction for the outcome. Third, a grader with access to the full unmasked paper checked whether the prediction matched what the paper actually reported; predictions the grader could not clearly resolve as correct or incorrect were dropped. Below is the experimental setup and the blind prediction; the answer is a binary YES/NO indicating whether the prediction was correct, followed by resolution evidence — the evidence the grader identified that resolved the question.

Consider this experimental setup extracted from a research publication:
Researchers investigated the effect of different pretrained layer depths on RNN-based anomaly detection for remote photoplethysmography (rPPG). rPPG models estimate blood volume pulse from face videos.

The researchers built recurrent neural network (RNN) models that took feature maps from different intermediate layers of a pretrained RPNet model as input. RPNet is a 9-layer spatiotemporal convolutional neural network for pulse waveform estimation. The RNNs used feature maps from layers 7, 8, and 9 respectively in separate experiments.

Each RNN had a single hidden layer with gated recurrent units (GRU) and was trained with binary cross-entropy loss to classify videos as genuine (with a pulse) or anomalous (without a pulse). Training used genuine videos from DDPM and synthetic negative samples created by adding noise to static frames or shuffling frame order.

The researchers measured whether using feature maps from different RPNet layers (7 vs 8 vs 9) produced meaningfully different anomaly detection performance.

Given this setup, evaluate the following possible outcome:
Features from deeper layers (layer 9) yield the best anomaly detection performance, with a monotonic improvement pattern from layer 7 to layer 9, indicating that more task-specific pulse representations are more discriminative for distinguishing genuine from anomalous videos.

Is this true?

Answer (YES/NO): NO